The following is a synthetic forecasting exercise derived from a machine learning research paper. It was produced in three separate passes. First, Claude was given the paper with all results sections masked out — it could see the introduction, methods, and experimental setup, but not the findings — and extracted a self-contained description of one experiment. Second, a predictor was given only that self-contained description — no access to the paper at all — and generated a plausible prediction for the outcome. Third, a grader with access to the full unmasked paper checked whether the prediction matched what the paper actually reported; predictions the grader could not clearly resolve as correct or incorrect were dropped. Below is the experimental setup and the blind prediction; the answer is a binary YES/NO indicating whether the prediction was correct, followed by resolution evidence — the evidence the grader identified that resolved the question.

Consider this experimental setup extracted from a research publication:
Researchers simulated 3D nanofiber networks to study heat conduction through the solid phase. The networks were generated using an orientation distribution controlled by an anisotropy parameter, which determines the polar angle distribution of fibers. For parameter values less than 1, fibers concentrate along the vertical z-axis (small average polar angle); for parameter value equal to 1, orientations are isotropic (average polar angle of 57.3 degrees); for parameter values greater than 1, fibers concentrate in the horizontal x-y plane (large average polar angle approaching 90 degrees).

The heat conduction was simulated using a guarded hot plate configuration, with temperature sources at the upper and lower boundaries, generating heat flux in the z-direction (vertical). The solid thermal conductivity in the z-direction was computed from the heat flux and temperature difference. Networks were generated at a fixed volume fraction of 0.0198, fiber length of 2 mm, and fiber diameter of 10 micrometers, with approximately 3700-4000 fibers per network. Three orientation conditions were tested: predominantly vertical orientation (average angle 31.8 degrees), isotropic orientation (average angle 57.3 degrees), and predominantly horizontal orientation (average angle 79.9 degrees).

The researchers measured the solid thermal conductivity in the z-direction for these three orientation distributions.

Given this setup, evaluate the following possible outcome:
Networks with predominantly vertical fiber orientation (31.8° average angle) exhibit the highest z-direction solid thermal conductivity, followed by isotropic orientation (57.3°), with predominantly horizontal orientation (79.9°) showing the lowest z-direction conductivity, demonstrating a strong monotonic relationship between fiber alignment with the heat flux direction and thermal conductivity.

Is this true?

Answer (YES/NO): YES